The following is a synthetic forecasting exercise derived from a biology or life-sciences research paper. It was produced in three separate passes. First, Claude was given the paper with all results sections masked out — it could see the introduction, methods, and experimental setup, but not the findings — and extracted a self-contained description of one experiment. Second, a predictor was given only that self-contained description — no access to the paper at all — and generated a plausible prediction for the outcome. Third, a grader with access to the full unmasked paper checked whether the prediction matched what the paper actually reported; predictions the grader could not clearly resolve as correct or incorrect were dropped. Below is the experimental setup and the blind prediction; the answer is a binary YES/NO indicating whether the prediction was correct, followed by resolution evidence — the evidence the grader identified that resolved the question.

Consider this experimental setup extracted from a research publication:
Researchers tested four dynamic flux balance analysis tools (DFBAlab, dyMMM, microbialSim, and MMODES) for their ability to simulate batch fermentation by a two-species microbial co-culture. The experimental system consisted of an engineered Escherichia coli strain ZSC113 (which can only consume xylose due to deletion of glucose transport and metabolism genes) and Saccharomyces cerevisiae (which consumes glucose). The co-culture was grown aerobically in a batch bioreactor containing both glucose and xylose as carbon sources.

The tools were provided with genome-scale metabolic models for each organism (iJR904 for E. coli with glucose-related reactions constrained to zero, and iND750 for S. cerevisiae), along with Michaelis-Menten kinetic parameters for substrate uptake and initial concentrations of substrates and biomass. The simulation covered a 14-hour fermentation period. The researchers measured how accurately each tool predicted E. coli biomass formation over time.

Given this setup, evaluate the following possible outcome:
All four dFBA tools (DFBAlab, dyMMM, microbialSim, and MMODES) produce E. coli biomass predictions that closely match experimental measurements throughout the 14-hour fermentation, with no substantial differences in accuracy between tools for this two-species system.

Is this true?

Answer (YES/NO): NO